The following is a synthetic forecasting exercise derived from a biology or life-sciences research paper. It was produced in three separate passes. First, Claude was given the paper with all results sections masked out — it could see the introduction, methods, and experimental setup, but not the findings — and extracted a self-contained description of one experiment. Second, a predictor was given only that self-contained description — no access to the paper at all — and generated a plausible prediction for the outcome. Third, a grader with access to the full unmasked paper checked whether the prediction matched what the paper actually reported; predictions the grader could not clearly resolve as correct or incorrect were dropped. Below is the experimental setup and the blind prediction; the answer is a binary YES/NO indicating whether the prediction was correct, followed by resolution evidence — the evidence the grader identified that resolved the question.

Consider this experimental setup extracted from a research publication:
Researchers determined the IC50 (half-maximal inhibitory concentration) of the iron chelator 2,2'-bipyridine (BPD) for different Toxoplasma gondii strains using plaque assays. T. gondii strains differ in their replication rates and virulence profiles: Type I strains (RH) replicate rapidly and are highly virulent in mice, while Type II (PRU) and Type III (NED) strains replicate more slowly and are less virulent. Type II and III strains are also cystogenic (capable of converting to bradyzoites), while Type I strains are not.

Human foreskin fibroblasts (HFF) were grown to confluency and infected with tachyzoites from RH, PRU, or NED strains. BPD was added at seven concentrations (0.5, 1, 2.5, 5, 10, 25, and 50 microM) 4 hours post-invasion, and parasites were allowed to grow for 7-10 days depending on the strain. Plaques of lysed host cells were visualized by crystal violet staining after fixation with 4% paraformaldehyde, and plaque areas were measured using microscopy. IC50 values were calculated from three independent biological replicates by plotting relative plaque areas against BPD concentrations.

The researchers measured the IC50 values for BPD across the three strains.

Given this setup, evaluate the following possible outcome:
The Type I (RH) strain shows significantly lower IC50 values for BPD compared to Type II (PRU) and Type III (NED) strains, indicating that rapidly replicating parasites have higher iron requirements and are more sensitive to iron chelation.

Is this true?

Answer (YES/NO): NO